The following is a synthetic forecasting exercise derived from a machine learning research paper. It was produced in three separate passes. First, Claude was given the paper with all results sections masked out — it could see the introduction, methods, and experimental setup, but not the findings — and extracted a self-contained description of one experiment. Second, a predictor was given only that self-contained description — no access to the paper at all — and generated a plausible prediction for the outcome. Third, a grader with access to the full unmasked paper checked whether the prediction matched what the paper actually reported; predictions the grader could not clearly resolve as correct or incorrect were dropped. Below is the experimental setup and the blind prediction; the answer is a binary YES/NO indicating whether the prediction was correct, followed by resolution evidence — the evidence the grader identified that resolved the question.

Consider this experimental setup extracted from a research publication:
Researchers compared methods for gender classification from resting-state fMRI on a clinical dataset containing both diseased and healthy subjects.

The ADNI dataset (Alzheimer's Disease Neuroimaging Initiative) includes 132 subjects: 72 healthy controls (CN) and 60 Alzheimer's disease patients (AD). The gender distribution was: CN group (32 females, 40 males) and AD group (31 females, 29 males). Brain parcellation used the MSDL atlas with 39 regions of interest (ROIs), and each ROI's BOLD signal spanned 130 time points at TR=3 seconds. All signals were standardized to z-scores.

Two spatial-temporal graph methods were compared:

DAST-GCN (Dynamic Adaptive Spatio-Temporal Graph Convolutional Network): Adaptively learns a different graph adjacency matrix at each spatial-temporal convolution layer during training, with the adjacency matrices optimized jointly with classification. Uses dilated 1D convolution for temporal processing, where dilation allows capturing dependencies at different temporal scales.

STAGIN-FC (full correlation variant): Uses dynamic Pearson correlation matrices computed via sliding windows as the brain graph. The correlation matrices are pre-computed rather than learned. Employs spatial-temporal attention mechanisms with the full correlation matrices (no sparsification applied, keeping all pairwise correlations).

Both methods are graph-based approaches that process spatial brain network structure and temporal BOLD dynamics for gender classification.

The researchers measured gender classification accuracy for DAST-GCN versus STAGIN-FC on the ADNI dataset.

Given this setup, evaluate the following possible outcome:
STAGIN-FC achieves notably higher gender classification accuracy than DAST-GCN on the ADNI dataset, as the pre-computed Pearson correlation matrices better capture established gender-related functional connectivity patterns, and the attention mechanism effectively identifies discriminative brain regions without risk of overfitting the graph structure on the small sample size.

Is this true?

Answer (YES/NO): NO